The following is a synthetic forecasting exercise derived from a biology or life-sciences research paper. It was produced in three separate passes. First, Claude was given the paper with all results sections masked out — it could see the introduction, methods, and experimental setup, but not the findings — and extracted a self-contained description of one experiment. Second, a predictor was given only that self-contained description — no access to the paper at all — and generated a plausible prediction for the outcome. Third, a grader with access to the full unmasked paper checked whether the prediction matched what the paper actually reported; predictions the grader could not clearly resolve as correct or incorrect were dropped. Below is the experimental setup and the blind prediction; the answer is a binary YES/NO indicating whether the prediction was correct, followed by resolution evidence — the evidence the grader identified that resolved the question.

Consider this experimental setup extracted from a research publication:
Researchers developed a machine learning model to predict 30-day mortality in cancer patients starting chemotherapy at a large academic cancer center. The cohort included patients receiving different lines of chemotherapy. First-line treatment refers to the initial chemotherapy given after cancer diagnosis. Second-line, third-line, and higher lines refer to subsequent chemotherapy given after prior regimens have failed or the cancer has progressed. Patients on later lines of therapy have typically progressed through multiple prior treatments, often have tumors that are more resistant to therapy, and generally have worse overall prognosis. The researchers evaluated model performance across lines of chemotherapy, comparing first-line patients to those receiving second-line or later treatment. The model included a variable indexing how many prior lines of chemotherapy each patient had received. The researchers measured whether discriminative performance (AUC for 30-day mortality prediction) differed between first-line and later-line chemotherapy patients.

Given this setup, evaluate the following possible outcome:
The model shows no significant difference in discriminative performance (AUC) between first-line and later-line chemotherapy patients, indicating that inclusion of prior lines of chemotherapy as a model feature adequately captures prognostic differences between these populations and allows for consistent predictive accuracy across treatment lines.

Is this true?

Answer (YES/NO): YES